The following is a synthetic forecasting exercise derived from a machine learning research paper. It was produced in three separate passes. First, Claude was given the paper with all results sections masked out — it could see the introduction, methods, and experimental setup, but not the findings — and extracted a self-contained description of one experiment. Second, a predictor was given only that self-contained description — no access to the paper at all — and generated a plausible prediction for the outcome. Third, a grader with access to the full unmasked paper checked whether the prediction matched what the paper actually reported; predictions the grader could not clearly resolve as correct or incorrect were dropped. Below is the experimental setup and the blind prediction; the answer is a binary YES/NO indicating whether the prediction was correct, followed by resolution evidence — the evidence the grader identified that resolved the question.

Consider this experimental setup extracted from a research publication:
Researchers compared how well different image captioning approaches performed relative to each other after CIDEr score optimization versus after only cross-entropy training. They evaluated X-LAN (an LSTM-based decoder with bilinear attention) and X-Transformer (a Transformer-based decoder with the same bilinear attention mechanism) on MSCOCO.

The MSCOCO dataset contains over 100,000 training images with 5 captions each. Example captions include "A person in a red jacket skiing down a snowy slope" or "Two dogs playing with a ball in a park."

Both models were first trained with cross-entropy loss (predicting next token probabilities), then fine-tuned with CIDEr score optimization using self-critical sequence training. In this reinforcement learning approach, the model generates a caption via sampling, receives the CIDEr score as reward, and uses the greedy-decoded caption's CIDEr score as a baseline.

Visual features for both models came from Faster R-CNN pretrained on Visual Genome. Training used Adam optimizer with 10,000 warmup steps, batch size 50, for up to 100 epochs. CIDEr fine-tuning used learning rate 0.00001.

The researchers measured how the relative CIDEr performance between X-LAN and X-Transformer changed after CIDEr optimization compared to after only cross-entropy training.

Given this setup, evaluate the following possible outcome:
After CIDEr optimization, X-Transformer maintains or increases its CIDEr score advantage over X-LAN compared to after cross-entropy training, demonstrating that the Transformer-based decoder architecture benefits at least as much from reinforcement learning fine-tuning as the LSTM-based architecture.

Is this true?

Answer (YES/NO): NO